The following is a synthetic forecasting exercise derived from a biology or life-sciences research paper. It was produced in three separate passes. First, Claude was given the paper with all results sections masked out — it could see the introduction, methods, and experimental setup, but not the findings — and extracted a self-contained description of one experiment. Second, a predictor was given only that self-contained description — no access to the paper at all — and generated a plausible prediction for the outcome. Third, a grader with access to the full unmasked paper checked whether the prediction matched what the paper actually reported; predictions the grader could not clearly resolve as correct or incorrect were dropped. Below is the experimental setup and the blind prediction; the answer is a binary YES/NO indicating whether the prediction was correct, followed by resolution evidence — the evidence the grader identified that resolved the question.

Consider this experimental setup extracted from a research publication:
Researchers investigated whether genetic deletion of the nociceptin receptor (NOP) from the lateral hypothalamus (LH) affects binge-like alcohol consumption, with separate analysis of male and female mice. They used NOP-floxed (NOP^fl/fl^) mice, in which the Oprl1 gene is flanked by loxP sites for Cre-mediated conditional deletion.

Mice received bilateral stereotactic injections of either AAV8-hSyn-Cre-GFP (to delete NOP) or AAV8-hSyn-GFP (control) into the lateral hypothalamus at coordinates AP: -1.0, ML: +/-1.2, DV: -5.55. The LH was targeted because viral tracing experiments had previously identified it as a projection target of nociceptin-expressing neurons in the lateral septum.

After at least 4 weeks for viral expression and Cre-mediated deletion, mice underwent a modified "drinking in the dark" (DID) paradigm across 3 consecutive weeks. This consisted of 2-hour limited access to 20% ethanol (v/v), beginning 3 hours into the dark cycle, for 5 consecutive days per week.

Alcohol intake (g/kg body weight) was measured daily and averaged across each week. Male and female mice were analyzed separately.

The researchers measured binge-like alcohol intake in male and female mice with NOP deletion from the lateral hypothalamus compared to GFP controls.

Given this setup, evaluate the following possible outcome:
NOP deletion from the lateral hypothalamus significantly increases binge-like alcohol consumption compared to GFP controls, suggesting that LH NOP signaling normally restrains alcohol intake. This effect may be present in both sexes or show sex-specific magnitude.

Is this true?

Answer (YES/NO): NO